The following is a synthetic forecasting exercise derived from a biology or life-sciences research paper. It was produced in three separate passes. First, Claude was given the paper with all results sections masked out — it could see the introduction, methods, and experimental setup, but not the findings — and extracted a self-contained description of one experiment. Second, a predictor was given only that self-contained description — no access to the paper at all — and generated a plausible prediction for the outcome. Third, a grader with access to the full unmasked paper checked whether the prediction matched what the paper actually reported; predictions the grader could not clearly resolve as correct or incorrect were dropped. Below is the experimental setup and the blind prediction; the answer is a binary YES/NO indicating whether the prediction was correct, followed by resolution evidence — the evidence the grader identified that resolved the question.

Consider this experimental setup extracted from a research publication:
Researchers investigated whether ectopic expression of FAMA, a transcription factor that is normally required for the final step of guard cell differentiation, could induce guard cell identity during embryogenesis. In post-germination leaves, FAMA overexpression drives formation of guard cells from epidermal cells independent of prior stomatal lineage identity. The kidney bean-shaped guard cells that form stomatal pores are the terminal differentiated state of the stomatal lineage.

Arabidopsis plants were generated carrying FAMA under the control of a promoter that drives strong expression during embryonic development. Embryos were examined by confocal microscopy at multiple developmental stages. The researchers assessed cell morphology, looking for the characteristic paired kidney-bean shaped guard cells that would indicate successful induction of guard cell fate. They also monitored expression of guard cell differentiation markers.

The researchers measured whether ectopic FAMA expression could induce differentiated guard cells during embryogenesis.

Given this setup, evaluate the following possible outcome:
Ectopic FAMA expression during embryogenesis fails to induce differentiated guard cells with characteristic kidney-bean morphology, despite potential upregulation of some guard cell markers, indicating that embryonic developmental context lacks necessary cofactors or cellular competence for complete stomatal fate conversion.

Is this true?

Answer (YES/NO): YES